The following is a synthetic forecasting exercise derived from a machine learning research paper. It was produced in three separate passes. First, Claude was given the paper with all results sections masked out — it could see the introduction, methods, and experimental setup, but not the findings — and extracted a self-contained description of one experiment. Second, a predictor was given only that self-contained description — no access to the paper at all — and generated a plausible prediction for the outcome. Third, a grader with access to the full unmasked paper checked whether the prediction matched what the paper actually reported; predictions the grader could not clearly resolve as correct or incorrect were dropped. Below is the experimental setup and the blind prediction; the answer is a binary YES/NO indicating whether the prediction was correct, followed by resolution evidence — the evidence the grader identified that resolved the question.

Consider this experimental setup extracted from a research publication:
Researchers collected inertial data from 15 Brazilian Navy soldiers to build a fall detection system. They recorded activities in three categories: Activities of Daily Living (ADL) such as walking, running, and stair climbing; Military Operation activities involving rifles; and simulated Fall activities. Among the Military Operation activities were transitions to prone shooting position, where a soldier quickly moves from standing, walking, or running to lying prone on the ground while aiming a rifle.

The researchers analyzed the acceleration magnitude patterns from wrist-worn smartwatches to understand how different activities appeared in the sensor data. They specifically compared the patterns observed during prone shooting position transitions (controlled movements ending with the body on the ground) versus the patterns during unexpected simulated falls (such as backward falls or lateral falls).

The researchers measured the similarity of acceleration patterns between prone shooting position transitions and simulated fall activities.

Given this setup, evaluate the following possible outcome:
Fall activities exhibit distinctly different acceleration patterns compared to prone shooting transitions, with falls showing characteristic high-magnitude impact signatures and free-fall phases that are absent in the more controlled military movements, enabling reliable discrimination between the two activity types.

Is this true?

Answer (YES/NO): NO